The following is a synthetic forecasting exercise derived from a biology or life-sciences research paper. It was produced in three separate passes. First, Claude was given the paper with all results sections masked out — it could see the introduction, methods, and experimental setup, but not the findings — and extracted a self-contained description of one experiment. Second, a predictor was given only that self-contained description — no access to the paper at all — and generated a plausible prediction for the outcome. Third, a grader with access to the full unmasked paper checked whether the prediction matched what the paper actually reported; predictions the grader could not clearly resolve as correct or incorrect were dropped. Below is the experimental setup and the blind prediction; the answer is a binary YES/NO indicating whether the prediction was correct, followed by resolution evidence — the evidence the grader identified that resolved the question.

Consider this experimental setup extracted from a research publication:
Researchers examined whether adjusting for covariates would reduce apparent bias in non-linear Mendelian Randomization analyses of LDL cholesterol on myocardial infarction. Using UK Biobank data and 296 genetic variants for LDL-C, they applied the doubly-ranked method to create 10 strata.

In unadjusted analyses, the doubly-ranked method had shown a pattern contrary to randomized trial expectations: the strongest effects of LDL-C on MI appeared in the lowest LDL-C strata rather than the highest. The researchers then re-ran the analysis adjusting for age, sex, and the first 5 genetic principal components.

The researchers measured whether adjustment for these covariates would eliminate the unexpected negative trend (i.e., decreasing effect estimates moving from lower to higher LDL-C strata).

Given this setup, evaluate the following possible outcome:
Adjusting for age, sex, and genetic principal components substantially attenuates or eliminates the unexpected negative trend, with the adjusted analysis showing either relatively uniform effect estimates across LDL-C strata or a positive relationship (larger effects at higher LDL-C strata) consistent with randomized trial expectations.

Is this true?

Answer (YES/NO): NO